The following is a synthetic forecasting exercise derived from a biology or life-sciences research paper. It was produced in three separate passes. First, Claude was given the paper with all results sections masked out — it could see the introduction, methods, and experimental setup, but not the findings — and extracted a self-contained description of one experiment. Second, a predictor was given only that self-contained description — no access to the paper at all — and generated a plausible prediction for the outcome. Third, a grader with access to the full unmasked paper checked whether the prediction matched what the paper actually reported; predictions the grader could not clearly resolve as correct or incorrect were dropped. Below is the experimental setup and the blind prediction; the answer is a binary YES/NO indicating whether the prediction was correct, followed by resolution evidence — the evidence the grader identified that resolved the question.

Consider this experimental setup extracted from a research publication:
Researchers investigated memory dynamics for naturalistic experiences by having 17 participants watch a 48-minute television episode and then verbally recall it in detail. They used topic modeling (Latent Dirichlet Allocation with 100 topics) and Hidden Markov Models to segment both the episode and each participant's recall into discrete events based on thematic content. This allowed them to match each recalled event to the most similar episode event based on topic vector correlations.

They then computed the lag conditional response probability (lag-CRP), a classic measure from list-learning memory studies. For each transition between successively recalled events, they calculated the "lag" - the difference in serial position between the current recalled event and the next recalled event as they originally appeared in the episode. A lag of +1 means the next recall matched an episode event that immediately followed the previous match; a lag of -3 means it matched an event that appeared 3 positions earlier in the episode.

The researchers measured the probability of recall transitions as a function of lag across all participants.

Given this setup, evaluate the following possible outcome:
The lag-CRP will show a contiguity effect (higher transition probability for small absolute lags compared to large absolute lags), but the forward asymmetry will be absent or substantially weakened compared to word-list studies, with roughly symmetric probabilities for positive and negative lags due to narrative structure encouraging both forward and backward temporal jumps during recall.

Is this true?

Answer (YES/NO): NO